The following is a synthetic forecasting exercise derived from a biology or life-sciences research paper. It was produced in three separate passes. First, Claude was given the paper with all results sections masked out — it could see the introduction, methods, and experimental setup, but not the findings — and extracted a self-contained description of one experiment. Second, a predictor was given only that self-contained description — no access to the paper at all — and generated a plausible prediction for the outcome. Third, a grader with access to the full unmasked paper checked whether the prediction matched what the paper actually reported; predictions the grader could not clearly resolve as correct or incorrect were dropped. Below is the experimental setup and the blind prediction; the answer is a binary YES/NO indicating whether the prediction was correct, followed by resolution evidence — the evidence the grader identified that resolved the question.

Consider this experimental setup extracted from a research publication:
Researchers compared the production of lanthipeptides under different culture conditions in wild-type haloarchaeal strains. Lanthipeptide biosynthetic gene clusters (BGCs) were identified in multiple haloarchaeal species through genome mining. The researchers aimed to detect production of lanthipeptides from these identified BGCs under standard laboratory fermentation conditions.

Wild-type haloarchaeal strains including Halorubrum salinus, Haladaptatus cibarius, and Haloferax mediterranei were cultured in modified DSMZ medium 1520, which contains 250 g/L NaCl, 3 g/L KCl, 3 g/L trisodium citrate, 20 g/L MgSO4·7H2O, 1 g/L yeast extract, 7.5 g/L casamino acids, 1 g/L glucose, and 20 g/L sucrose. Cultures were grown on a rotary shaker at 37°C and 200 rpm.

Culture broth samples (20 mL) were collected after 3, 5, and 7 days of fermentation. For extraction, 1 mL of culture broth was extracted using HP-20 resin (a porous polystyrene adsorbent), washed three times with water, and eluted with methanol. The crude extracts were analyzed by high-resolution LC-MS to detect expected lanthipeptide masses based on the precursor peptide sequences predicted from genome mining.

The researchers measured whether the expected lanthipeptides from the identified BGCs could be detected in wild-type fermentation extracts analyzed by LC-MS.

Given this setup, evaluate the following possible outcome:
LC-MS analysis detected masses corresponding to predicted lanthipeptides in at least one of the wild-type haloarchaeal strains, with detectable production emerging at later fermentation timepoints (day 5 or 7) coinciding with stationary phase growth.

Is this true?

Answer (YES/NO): NO